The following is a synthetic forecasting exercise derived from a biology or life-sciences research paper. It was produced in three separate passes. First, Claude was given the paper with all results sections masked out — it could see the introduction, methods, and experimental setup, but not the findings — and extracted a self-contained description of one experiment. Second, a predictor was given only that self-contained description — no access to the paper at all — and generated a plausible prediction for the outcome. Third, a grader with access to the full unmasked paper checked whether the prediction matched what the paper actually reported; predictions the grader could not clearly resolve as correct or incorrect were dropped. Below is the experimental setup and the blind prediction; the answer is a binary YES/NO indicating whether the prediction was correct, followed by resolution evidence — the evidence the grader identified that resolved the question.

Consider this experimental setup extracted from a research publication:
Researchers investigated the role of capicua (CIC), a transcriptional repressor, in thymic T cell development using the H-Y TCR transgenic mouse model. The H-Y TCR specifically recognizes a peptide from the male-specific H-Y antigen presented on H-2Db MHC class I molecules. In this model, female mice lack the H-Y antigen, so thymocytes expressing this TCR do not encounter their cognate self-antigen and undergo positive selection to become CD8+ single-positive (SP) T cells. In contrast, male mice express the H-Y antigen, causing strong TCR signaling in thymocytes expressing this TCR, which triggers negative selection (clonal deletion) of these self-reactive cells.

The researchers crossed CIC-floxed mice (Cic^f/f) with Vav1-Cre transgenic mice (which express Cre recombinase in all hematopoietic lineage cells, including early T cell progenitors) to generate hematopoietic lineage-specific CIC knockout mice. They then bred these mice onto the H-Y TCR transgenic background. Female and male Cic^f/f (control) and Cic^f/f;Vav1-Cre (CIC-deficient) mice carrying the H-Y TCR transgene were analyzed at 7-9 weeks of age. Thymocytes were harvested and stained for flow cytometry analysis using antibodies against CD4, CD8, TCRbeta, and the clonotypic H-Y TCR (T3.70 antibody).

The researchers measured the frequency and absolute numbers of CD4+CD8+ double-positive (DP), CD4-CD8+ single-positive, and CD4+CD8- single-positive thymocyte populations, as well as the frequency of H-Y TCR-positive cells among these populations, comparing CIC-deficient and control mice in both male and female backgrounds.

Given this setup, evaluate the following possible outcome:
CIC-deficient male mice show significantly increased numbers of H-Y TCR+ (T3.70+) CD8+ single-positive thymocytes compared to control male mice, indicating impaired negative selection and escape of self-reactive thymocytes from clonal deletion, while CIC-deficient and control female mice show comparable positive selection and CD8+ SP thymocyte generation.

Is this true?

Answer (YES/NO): NO